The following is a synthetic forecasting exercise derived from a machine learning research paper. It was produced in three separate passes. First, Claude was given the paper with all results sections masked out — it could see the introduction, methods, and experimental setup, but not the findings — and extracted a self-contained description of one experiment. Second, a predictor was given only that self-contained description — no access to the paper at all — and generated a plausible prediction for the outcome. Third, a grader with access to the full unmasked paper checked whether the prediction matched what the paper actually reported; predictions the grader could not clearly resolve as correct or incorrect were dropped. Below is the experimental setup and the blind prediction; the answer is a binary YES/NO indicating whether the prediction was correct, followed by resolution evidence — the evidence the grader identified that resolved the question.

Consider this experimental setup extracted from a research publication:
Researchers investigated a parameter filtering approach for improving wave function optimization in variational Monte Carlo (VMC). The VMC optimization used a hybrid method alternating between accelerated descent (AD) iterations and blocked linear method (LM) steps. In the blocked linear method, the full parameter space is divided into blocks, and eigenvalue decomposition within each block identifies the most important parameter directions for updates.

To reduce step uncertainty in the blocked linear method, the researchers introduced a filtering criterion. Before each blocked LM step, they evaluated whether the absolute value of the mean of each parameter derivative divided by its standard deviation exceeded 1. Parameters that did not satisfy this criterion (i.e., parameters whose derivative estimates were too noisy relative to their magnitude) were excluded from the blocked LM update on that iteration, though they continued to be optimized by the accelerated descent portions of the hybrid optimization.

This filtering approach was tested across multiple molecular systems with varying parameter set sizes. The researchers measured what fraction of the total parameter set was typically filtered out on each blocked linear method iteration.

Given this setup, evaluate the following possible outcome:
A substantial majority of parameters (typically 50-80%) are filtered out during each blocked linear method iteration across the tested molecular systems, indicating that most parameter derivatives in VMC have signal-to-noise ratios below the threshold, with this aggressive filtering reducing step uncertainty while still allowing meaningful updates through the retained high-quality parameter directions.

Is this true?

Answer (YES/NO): NO